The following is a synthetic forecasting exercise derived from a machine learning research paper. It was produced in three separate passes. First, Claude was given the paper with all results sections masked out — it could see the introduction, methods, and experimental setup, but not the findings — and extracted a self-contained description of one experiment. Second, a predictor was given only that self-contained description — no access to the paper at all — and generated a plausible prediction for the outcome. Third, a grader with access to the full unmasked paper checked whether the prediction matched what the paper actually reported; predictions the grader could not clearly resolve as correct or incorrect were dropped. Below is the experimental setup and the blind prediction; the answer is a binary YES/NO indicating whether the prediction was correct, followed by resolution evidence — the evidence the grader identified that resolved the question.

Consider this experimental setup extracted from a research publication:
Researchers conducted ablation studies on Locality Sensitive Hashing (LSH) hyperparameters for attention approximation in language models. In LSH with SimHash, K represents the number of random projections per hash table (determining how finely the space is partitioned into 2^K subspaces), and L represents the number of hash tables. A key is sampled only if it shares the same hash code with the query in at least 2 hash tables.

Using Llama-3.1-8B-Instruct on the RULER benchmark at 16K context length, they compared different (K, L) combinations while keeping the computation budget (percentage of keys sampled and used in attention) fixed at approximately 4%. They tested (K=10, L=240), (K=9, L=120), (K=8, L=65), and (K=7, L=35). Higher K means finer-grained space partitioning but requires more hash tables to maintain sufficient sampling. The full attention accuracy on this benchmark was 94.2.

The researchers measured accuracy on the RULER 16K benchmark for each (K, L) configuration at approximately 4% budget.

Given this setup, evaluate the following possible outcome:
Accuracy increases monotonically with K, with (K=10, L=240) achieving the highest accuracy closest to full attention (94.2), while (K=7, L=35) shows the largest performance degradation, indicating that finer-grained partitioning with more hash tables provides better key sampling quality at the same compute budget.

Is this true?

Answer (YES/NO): YES